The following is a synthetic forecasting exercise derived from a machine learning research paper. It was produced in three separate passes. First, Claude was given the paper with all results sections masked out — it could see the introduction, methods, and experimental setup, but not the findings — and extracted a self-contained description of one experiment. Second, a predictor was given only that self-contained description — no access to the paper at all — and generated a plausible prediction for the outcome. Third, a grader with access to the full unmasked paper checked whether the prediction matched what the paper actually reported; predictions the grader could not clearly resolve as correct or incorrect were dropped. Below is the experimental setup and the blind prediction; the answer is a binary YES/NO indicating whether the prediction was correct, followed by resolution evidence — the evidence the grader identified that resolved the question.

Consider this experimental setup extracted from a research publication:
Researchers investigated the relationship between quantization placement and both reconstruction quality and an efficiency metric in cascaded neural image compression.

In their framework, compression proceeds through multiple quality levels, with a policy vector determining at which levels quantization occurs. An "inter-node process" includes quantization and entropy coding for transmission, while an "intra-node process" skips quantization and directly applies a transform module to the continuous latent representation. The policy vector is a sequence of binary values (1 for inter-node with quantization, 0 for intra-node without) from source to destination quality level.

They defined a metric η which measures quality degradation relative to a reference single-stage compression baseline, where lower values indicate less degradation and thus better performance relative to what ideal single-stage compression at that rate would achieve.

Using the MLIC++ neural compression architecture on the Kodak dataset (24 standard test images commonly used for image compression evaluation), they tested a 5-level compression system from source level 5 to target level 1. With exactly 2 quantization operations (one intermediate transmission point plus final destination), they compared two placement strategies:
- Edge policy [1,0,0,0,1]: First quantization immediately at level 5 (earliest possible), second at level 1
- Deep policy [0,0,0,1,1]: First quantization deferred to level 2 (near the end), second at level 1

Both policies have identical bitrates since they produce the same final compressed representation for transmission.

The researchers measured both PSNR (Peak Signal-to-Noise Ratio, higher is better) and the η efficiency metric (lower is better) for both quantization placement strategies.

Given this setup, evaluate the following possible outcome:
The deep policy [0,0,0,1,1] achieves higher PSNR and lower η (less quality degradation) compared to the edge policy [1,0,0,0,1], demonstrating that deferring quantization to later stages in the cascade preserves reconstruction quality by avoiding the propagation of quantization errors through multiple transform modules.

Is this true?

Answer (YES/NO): NO